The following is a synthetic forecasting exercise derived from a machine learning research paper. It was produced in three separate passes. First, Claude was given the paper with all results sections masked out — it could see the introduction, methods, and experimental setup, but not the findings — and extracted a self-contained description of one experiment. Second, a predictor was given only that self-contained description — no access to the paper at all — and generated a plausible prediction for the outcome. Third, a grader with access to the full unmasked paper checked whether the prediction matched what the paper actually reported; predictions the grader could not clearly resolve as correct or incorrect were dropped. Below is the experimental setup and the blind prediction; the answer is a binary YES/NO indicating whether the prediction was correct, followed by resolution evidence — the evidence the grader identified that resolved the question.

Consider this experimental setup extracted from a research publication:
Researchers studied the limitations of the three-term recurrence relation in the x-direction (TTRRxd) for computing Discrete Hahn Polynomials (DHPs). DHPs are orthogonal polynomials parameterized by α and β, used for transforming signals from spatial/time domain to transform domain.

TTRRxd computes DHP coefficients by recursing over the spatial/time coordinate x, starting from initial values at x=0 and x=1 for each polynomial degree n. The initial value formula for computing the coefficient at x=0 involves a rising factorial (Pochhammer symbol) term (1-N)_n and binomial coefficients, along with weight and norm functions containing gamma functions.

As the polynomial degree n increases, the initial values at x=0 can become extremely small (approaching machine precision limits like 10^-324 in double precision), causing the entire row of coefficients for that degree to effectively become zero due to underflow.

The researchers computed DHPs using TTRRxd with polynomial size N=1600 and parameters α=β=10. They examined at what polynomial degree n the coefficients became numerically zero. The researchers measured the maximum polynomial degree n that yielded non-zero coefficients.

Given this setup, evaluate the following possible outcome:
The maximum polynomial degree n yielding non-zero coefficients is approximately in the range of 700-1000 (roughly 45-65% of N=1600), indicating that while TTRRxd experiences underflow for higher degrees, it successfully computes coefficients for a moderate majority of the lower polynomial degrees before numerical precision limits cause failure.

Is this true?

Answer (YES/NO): NO